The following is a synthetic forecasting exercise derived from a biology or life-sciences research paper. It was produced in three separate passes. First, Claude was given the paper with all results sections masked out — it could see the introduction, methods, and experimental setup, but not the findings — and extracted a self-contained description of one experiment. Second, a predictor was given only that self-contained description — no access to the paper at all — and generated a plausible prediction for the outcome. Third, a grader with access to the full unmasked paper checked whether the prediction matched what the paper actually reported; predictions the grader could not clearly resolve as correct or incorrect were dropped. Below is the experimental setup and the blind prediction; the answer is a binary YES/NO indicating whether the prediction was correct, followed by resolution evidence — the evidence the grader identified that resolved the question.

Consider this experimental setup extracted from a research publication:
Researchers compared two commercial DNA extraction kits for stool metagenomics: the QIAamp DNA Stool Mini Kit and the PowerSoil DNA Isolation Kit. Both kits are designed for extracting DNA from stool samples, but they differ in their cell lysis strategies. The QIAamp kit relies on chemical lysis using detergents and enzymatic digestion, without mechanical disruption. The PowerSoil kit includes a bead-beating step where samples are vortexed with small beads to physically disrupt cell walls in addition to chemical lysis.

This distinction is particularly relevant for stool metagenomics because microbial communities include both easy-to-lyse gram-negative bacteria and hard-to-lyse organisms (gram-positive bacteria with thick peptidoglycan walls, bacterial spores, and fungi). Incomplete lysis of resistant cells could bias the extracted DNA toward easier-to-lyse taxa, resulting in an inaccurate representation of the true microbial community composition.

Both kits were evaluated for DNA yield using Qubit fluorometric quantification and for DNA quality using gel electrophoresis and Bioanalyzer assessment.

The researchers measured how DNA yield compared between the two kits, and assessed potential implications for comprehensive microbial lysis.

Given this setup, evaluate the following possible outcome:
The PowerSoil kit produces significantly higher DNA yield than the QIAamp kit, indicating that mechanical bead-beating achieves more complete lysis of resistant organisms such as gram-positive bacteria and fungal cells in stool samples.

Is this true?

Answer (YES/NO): NO